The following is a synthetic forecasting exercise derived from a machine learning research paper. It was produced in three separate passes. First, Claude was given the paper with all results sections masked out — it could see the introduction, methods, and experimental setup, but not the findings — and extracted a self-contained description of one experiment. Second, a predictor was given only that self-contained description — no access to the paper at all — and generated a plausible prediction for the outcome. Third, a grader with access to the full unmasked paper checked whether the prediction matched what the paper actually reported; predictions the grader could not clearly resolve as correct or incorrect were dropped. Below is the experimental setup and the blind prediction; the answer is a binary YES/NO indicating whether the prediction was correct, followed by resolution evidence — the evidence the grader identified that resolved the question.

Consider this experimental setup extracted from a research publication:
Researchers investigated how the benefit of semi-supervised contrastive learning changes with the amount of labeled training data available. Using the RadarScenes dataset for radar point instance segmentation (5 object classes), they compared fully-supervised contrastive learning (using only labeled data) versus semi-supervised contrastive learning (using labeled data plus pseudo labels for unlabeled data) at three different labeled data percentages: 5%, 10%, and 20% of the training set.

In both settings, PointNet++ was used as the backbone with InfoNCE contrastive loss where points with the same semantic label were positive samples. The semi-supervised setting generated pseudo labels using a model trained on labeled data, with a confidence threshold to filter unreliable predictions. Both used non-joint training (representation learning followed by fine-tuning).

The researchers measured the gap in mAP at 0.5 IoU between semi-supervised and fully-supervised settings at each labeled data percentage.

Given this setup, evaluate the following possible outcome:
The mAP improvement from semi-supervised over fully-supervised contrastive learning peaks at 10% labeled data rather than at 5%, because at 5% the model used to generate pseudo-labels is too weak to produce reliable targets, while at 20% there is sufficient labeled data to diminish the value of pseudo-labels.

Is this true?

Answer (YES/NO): NO